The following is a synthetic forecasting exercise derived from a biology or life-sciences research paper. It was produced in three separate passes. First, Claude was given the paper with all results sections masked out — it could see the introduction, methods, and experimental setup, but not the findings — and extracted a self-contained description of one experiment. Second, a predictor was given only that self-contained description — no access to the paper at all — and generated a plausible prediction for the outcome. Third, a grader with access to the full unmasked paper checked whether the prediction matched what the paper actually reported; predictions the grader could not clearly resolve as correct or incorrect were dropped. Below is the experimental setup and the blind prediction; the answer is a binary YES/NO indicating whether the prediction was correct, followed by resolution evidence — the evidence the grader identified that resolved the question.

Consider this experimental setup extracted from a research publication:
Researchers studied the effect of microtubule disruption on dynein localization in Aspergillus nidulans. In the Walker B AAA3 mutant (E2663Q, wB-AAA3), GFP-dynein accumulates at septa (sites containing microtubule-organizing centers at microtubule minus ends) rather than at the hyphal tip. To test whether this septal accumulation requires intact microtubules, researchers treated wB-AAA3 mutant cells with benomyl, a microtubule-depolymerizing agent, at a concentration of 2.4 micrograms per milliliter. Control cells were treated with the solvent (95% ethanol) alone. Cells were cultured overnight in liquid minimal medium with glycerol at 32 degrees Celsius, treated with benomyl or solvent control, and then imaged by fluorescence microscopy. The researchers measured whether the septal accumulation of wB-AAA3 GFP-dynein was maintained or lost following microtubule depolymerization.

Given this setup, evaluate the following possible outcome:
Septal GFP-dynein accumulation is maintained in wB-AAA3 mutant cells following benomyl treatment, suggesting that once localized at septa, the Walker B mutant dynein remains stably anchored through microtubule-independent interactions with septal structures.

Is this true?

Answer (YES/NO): NO